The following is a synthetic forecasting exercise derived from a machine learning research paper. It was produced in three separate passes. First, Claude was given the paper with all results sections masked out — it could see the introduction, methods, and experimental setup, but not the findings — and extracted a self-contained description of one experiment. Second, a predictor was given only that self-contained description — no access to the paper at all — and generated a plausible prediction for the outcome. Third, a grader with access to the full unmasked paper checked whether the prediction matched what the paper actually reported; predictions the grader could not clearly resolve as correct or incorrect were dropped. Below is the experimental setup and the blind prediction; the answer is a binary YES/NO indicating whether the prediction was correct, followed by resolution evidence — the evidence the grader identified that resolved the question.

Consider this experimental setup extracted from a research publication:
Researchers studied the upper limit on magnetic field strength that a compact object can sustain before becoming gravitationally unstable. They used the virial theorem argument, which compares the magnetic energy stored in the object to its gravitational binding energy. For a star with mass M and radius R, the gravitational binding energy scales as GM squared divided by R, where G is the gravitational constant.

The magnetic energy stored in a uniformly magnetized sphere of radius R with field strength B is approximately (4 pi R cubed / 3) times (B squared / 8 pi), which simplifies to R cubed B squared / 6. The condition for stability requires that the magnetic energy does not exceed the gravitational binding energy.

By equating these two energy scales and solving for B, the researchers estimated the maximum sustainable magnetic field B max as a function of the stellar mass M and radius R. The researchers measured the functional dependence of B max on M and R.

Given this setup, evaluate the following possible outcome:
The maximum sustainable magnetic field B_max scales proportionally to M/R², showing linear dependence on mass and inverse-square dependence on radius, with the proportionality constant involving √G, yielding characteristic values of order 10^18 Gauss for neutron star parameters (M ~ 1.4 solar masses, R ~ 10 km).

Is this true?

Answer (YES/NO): YES